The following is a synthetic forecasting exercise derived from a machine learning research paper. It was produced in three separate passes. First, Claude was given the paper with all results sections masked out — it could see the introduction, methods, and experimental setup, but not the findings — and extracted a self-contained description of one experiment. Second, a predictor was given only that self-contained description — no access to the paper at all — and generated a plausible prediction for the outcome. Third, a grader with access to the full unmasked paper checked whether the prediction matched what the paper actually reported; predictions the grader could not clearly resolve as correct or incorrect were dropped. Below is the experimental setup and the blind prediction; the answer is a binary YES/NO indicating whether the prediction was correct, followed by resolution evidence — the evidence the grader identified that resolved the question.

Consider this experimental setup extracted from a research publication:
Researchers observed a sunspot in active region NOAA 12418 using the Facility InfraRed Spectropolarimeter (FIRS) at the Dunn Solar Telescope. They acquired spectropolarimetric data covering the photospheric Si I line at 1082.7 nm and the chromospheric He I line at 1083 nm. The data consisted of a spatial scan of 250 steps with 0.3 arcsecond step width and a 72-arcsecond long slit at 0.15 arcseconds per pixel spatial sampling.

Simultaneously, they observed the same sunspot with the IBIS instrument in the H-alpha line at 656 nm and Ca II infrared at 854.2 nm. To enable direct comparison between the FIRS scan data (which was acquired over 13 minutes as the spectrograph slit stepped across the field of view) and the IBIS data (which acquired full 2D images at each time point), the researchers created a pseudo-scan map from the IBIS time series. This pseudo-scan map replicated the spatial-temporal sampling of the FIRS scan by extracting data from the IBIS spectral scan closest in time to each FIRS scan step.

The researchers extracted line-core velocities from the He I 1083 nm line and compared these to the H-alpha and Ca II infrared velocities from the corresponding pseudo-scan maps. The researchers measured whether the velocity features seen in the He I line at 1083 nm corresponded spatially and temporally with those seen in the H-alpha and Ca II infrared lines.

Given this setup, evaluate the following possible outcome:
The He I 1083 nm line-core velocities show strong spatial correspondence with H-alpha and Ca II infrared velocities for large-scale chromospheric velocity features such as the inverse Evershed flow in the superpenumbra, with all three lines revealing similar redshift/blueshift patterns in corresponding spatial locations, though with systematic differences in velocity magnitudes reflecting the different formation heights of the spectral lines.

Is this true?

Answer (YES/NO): NO